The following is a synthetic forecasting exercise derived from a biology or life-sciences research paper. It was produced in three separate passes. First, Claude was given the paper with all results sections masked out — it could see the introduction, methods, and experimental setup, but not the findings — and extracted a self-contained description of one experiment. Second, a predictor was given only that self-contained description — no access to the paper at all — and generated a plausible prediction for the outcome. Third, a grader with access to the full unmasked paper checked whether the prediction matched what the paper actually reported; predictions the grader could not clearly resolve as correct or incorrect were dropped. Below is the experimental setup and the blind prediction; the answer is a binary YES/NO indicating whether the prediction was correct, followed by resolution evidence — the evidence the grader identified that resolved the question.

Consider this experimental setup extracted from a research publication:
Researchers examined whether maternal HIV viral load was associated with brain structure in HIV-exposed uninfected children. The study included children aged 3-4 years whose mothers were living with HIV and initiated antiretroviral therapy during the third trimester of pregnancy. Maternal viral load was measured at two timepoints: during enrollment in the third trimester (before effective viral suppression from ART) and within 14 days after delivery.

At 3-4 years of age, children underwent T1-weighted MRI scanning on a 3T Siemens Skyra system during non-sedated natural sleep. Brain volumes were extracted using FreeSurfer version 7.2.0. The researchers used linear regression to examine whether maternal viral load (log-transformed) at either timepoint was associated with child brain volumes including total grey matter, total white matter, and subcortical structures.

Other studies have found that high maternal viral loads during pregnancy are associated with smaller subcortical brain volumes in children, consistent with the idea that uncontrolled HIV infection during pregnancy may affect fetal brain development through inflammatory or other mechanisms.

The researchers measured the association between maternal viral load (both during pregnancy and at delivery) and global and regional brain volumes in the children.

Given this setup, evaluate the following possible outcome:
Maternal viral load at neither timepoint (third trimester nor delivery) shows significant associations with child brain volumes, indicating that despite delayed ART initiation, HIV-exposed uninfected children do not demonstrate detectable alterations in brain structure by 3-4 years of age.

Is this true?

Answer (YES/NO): YES